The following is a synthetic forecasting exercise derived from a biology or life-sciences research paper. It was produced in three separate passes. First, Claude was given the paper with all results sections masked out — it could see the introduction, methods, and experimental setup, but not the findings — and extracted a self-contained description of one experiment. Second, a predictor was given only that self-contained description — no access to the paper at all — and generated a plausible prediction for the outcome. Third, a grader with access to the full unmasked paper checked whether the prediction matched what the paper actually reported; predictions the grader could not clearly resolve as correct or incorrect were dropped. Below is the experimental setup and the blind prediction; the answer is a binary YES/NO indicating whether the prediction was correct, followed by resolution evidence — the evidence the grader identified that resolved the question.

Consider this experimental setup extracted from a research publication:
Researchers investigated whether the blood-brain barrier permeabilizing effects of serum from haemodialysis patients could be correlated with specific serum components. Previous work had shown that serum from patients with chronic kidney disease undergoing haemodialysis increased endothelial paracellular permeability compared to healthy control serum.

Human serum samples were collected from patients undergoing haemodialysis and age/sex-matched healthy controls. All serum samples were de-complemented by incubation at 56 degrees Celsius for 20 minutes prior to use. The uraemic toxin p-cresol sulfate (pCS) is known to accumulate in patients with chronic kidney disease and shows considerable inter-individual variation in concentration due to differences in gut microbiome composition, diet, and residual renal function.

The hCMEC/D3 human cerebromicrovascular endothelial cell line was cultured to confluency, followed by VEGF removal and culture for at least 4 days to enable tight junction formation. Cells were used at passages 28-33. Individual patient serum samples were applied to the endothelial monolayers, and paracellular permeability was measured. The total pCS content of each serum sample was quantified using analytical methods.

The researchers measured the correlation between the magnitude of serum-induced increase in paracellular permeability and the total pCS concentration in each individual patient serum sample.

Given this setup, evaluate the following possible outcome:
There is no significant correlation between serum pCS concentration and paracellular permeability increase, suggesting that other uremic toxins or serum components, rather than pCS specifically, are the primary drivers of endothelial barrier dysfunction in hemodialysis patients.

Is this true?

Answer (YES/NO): NO